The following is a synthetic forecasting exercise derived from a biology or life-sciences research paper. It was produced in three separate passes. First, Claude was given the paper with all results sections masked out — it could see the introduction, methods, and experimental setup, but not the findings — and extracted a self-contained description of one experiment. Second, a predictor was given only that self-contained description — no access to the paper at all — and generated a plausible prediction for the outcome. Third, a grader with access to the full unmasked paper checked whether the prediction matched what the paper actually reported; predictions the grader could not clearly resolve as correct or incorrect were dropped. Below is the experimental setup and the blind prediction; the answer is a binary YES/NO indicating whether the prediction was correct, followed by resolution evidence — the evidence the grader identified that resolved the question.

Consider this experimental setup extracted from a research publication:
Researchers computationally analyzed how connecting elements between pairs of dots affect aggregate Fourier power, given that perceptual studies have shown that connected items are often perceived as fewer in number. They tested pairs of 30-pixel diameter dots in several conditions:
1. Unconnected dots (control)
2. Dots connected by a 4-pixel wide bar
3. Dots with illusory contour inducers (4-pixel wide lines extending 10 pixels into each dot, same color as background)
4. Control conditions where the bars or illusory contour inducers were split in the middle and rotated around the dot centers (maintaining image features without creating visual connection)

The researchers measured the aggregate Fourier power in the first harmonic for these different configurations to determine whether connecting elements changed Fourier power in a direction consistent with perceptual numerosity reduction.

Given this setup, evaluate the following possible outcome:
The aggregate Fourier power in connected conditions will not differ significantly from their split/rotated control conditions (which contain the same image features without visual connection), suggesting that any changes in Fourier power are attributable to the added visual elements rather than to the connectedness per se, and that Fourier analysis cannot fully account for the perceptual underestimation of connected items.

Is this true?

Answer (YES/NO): YES